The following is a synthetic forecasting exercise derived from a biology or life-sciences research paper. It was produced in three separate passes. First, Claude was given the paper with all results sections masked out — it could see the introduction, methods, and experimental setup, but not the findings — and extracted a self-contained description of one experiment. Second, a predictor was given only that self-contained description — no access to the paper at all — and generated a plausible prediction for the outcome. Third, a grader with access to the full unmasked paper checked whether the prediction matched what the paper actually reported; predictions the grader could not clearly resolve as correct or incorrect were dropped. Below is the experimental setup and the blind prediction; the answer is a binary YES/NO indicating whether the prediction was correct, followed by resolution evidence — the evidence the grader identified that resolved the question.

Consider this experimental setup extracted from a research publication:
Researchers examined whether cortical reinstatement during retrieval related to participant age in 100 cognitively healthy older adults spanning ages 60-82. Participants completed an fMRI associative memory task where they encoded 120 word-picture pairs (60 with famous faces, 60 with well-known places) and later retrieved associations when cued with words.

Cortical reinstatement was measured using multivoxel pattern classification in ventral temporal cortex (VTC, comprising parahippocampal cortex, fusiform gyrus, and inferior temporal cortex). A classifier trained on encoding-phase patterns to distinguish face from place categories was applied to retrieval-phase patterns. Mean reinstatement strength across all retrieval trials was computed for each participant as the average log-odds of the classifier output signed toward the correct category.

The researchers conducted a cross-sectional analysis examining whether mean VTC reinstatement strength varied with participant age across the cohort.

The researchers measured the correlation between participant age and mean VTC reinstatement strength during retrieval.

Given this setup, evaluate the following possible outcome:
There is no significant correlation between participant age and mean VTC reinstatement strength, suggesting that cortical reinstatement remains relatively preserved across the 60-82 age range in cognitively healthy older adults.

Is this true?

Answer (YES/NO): NO